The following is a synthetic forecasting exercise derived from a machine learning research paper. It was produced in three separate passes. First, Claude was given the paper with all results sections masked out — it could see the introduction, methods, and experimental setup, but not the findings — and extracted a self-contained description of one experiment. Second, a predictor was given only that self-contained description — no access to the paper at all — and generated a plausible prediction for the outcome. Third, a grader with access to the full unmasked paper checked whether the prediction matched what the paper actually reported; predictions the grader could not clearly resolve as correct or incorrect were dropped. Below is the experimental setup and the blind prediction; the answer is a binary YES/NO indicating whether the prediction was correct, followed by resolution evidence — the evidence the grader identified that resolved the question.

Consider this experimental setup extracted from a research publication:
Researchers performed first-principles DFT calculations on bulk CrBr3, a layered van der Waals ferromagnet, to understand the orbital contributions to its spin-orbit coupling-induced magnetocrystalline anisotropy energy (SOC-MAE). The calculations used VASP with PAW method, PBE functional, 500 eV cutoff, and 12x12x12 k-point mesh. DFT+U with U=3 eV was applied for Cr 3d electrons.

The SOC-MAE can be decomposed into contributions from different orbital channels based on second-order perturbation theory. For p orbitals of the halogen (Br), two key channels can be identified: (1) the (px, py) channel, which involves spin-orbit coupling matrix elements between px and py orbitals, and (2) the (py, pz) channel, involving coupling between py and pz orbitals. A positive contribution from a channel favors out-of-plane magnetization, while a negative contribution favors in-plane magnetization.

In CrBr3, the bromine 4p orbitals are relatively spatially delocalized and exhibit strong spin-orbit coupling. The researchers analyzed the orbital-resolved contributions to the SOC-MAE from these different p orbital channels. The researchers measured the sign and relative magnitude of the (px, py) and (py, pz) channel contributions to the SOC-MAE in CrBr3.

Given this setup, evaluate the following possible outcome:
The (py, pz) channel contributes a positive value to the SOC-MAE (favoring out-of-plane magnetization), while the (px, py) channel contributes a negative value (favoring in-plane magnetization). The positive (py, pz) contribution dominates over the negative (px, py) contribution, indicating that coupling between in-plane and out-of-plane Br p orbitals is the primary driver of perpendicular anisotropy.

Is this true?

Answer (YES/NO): NO